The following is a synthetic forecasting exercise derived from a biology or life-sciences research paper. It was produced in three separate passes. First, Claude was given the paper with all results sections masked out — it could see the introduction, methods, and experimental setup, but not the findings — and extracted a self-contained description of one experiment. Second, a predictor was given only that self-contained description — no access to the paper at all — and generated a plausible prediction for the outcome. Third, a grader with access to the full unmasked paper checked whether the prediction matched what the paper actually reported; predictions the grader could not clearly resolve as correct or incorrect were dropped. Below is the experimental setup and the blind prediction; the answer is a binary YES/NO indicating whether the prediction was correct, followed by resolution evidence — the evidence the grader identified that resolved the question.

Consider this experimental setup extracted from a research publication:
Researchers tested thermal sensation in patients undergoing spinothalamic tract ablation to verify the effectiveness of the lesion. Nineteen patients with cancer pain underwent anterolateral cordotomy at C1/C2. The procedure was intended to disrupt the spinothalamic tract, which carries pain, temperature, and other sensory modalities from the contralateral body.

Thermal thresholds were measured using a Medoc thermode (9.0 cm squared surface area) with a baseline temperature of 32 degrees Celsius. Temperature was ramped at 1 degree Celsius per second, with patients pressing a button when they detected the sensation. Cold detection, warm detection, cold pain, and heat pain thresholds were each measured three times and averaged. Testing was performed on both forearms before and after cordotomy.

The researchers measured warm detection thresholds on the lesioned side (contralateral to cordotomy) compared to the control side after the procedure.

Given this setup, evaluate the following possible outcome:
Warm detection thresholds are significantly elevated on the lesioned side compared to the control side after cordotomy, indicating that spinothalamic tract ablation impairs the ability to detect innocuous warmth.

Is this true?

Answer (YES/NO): YES